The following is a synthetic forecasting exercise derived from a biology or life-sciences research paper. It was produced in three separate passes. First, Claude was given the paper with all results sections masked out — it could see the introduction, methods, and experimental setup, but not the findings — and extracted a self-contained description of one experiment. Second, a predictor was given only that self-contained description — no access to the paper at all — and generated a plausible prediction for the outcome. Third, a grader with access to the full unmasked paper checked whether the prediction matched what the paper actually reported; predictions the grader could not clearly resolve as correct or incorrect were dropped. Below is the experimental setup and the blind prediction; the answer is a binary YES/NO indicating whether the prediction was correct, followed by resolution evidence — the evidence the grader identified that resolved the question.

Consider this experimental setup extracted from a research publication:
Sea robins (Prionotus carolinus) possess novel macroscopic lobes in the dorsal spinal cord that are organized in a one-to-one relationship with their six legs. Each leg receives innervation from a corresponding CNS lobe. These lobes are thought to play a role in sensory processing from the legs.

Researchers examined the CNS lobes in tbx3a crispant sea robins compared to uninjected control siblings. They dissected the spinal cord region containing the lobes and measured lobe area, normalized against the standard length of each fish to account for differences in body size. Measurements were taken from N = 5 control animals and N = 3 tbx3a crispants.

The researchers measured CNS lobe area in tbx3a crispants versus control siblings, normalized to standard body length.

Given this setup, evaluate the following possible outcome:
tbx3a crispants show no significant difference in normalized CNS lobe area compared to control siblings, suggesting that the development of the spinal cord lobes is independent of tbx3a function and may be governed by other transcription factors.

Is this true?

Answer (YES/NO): NO